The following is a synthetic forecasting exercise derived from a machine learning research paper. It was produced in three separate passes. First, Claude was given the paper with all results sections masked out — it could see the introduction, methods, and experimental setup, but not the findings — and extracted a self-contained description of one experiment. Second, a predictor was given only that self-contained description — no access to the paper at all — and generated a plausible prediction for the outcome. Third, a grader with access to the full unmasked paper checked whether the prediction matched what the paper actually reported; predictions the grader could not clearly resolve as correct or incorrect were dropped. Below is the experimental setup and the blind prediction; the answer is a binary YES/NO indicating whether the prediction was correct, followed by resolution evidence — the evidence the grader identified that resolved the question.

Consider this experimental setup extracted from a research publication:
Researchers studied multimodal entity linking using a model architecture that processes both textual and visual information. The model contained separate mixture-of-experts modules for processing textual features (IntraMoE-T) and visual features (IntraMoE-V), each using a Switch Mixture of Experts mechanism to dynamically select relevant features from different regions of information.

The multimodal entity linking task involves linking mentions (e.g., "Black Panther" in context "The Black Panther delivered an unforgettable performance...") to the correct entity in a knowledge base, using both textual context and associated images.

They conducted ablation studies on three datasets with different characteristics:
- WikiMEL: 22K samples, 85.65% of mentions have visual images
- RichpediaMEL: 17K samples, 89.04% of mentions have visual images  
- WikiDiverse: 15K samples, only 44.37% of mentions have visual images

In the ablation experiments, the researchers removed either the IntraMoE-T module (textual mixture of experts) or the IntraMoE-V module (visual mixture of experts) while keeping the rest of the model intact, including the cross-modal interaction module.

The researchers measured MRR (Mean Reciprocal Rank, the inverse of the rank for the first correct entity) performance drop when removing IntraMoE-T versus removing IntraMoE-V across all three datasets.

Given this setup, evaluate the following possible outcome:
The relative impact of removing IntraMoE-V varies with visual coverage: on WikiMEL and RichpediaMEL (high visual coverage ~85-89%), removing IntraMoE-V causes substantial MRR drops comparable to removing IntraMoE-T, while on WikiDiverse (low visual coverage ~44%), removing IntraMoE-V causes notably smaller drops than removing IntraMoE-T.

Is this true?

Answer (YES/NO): NO